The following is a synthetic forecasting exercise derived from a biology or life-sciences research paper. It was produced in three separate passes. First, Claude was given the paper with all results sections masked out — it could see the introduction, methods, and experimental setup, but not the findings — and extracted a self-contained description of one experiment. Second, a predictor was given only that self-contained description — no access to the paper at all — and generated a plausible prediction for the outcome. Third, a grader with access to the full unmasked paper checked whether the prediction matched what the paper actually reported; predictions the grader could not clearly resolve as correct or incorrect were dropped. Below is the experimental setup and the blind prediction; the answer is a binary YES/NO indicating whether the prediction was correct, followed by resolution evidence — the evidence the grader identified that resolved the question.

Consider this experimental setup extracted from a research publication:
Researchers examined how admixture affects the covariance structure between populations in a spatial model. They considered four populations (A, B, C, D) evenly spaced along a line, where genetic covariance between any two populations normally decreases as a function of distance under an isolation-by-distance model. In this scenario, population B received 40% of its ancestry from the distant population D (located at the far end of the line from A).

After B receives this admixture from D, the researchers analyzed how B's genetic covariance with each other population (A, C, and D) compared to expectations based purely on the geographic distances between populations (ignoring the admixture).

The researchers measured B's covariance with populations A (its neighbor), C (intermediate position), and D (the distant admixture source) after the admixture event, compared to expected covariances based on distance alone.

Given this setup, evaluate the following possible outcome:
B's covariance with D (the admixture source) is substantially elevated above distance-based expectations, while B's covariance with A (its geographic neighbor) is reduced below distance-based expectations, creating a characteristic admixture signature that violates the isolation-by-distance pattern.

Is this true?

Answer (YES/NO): YES